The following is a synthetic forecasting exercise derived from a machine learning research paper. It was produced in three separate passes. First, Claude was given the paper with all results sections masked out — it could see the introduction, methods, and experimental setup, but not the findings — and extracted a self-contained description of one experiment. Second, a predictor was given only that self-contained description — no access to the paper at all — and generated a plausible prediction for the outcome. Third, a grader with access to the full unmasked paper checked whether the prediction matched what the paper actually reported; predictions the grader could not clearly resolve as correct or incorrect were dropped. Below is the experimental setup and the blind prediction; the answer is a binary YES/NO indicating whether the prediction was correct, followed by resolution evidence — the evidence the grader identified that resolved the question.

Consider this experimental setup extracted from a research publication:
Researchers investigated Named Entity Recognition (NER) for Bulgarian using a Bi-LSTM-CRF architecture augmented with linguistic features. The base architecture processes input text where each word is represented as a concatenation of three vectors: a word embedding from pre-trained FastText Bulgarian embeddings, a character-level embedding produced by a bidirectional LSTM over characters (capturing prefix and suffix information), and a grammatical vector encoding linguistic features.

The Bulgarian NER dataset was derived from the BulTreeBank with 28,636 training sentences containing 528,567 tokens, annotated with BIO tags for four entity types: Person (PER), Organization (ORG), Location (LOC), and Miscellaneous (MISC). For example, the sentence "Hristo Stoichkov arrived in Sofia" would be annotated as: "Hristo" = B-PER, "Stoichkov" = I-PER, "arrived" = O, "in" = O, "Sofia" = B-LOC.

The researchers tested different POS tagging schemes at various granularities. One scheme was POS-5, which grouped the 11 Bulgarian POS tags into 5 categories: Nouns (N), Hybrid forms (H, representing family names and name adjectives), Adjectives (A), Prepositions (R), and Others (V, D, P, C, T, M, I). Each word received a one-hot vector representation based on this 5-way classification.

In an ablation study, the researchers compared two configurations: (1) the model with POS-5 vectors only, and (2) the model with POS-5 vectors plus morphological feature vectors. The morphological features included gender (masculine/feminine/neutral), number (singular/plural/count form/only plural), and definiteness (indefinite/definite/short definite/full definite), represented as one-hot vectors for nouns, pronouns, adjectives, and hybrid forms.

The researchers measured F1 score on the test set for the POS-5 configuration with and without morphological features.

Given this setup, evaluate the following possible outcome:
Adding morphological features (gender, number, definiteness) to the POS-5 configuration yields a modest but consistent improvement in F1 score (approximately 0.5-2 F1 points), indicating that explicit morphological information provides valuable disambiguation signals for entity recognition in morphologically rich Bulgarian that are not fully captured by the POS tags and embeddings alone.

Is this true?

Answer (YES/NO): NO